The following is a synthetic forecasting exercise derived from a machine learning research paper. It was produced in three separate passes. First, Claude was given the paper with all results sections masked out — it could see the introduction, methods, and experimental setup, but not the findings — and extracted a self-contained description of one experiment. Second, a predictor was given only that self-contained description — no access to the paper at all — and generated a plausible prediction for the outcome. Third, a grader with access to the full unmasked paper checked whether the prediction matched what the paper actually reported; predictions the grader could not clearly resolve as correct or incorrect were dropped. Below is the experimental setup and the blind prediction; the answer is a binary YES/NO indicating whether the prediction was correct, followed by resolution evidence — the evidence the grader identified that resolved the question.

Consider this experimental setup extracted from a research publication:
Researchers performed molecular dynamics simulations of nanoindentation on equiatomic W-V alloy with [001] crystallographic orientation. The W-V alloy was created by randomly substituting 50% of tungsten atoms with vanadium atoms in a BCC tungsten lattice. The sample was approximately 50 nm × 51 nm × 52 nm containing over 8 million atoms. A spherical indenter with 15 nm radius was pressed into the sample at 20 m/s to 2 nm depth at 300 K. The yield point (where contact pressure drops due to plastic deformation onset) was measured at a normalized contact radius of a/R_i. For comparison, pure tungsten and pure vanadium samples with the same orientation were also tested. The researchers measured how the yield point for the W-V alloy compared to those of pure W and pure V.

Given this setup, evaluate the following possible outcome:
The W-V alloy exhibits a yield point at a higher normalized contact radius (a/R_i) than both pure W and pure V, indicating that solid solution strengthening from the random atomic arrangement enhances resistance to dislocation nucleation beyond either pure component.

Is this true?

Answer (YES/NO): NO